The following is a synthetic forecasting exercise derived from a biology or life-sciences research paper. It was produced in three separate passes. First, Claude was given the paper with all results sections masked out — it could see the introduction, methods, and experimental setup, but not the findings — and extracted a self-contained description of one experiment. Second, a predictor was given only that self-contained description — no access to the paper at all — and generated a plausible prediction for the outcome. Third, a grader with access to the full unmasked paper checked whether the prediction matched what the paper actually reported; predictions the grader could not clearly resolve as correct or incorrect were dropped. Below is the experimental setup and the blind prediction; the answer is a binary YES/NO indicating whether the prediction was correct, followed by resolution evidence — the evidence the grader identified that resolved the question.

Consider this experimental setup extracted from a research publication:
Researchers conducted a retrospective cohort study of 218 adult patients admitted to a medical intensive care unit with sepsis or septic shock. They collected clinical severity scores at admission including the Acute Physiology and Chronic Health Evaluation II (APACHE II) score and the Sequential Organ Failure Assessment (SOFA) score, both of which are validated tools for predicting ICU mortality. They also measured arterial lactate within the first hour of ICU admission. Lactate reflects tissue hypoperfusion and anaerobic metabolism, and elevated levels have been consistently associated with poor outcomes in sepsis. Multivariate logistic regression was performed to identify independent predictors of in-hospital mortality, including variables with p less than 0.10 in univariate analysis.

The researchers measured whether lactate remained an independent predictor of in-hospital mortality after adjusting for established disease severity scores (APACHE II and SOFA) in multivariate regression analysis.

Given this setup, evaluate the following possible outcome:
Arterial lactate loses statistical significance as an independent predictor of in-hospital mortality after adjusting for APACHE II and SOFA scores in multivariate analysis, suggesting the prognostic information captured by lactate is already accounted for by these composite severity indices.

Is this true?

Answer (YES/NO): NO